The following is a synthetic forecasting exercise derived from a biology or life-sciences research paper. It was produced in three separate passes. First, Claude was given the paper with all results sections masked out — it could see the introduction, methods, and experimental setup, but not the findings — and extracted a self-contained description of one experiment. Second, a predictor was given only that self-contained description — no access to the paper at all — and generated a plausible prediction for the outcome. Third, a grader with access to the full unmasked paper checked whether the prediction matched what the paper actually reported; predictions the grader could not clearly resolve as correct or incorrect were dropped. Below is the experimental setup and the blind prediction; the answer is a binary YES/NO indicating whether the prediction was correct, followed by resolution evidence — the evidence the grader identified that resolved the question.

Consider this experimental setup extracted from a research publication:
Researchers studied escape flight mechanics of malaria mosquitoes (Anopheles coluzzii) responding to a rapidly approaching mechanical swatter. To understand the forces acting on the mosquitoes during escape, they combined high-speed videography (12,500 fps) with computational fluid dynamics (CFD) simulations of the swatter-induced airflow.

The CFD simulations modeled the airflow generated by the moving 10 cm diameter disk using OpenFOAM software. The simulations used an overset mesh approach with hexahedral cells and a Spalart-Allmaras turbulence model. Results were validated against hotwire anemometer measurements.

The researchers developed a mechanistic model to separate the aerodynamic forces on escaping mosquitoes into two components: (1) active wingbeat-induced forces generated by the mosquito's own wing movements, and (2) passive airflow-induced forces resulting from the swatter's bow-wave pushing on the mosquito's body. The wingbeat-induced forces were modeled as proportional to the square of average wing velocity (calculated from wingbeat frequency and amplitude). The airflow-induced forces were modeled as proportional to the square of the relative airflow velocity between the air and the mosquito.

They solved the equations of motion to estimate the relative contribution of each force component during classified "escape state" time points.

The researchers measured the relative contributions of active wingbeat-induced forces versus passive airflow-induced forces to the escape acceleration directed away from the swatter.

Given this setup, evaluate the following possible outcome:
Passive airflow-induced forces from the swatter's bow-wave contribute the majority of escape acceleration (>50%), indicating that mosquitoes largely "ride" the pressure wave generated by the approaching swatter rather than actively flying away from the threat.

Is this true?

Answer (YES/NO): NO